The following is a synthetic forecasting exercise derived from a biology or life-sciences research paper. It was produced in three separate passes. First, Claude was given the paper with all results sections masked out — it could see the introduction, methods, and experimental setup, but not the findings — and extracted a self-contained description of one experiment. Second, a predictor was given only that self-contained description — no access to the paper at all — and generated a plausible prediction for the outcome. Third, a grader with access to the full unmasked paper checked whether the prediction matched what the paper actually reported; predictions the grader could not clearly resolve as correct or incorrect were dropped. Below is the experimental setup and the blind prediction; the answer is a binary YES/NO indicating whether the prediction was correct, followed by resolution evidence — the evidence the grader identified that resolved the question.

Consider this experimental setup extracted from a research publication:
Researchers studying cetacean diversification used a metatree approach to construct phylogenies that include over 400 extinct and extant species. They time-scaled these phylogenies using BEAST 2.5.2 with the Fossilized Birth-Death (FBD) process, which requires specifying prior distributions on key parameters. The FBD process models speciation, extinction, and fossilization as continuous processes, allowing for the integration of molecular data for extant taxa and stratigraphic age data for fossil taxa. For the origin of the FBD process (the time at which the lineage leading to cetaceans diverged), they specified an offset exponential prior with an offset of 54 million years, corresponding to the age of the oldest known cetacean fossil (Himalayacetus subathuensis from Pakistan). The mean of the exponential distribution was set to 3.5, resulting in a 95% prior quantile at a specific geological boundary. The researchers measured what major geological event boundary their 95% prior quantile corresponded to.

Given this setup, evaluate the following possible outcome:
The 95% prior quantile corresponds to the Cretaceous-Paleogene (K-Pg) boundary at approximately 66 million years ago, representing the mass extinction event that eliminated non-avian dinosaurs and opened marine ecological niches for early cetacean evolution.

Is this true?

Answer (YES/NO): YES